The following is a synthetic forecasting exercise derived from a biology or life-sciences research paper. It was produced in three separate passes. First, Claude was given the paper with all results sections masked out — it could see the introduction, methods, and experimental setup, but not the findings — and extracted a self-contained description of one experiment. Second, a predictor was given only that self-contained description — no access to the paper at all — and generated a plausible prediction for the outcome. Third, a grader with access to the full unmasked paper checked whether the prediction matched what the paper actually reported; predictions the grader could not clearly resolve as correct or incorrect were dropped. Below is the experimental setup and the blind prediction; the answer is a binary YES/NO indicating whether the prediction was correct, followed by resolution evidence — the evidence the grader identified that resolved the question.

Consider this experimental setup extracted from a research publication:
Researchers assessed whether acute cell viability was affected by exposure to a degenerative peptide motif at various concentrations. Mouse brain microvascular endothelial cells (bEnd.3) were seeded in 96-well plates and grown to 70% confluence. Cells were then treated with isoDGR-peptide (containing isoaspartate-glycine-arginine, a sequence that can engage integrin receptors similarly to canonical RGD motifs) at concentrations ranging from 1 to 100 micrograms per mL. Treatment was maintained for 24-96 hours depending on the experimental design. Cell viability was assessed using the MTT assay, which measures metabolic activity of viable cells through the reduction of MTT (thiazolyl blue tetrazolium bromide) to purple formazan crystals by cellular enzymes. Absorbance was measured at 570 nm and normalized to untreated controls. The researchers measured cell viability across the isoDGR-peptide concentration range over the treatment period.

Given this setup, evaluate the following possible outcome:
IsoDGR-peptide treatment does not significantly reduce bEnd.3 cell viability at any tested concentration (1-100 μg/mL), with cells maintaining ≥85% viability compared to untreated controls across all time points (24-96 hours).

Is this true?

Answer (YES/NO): NO